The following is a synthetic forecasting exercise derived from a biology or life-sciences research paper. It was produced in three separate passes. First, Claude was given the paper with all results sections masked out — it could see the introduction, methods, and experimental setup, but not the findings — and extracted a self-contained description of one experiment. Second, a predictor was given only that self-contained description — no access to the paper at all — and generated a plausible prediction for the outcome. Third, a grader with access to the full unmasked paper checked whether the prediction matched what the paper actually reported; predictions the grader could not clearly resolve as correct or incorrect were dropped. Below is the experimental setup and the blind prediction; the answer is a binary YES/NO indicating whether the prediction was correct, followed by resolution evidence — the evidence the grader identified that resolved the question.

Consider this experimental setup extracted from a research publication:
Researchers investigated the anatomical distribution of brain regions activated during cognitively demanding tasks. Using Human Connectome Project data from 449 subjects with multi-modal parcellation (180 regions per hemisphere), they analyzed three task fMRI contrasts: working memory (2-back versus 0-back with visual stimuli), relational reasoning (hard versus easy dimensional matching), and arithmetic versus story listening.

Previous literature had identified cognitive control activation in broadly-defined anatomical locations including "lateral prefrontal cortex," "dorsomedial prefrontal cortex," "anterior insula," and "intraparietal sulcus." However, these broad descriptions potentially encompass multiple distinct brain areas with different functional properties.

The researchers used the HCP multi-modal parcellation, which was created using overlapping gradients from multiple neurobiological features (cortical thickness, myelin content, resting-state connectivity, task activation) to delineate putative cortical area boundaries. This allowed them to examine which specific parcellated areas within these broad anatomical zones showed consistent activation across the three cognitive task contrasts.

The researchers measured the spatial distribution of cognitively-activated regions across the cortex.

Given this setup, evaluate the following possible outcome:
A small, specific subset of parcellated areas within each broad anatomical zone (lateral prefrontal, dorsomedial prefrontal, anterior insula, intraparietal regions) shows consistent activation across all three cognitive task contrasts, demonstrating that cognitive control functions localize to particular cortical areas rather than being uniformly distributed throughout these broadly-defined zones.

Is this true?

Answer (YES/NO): YES